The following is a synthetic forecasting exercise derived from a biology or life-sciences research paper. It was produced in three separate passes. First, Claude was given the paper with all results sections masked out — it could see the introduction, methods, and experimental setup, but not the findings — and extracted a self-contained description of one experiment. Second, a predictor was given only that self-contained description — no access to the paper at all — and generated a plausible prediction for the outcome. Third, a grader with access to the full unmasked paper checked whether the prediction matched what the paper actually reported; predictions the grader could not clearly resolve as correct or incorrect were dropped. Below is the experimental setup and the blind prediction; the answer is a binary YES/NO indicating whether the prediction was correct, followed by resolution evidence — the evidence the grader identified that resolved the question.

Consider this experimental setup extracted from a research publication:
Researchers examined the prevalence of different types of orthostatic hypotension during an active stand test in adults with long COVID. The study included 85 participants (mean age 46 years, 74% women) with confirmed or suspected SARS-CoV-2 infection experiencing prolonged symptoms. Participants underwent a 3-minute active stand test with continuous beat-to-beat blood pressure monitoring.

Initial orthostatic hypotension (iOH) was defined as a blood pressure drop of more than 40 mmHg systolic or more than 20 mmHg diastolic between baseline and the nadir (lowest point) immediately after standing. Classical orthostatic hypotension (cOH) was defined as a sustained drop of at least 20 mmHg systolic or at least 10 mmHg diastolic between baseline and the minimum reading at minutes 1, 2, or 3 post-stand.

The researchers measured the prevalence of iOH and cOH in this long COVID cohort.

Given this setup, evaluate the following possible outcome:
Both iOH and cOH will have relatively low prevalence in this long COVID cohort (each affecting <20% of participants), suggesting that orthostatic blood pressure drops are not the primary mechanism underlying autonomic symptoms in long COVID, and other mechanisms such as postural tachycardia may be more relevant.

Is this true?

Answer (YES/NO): NO